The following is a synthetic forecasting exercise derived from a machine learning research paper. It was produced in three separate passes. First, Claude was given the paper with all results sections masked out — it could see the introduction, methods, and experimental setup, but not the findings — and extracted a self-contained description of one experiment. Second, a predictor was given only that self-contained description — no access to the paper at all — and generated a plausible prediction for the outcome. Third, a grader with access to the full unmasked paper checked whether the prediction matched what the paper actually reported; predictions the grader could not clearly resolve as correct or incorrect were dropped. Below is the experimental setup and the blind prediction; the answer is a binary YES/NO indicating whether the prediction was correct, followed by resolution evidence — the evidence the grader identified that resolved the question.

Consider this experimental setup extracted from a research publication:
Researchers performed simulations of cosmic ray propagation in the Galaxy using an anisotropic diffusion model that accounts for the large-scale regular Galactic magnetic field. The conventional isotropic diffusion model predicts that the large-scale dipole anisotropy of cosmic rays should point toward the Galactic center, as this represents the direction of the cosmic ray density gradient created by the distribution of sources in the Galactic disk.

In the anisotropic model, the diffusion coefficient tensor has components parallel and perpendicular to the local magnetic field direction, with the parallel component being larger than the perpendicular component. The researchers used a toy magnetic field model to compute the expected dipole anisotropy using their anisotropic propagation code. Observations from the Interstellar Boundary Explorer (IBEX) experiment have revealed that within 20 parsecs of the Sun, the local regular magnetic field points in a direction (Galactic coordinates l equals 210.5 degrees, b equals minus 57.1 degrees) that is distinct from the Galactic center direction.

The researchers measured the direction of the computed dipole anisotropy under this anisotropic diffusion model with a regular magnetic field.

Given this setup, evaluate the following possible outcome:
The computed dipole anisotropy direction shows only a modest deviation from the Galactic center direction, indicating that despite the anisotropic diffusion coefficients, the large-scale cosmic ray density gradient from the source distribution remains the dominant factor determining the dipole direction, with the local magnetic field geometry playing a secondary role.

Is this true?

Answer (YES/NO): NO